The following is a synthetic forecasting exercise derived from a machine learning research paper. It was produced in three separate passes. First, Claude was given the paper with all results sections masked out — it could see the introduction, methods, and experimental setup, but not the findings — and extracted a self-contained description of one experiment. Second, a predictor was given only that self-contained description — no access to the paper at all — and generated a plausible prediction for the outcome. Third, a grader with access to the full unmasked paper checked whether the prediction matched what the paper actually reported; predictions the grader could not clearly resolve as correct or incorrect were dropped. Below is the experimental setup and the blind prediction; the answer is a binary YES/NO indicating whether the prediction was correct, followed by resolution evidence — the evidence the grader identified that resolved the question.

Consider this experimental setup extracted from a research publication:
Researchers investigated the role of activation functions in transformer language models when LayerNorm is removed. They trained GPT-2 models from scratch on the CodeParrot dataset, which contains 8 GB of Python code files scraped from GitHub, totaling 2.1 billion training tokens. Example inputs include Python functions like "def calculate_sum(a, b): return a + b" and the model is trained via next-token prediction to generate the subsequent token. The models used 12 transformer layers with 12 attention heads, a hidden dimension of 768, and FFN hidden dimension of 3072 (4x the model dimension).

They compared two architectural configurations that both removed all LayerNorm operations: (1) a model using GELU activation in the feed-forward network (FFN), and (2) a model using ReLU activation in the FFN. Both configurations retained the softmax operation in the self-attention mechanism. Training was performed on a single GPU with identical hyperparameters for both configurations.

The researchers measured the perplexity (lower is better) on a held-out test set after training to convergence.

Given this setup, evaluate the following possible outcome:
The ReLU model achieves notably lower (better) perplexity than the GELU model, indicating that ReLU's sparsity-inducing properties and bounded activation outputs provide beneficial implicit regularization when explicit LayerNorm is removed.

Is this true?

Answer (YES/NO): YES